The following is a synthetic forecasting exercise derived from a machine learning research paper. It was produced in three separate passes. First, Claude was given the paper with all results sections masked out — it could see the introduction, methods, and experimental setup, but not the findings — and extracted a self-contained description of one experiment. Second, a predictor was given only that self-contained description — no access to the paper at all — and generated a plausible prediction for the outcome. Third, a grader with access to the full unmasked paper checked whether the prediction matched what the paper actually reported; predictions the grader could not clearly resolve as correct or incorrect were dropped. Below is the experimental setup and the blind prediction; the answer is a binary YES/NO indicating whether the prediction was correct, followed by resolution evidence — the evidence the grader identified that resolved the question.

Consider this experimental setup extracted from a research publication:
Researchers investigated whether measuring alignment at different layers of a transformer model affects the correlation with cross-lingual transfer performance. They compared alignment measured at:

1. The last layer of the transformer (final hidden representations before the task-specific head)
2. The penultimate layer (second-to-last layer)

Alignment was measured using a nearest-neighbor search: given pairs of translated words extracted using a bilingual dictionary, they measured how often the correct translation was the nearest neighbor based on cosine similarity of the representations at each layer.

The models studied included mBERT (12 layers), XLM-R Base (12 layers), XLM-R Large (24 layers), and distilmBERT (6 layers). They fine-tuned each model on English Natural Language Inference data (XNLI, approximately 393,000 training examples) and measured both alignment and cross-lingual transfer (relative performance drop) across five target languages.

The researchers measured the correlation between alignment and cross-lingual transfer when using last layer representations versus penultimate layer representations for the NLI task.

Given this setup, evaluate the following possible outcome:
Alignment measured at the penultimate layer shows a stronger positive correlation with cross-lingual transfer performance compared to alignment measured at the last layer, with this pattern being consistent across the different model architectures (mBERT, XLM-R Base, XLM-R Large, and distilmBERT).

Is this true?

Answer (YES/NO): NO